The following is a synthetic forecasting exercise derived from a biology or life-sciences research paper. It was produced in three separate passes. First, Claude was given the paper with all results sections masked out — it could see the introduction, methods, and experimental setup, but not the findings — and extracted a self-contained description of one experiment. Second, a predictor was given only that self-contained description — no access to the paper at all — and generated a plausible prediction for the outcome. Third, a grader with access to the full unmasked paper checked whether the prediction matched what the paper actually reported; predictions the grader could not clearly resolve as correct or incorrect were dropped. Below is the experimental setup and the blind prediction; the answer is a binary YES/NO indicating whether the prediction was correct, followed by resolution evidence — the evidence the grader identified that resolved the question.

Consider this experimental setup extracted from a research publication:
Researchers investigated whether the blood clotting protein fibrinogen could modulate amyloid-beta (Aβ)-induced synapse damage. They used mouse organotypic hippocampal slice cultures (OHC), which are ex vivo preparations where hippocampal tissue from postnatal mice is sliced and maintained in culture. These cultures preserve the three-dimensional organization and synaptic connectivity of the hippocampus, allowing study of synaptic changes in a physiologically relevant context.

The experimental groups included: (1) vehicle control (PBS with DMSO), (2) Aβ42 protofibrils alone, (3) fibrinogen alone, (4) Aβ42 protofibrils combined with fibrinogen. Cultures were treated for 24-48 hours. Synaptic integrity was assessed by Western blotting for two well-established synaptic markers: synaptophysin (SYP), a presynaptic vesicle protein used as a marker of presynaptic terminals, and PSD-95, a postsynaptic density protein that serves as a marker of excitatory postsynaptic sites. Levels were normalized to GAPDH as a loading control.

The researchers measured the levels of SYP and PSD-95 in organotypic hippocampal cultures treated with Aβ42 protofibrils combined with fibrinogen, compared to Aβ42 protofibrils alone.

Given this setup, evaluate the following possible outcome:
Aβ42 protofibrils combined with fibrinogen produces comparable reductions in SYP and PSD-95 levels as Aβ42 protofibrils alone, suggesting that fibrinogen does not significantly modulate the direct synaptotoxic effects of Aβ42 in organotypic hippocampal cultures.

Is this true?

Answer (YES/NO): NO